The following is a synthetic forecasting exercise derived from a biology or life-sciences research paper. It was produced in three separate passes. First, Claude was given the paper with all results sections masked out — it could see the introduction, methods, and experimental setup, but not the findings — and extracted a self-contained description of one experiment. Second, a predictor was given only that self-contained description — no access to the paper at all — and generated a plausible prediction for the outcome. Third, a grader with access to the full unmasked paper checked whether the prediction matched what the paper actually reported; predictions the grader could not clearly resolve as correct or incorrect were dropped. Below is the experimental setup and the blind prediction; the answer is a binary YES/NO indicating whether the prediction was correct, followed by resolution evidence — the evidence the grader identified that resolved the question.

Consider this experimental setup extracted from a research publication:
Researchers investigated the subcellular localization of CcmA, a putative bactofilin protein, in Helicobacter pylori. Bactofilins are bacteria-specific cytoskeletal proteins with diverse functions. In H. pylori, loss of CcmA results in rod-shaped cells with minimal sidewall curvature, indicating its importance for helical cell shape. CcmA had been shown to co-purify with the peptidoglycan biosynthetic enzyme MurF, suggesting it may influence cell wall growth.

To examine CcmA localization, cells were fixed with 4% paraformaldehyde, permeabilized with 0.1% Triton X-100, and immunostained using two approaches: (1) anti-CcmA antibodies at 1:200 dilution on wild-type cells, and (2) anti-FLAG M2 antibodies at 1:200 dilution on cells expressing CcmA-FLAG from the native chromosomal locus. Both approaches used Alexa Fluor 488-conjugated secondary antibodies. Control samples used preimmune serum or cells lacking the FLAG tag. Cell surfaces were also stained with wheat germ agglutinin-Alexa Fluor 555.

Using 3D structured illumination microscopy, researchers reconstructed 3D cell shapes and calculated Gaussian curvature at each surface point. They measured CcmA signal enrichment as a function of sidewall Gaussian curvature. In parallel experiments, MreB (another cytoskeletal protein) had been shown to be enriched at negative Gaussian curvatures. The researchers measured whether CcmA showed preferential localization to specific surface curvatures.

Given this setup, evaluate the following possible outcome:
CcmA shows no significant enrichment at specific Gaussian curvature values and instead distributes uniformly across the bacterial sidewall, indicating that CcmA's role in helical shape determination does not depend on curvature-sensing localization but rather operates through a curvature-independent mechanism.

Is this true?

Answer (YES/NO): NO